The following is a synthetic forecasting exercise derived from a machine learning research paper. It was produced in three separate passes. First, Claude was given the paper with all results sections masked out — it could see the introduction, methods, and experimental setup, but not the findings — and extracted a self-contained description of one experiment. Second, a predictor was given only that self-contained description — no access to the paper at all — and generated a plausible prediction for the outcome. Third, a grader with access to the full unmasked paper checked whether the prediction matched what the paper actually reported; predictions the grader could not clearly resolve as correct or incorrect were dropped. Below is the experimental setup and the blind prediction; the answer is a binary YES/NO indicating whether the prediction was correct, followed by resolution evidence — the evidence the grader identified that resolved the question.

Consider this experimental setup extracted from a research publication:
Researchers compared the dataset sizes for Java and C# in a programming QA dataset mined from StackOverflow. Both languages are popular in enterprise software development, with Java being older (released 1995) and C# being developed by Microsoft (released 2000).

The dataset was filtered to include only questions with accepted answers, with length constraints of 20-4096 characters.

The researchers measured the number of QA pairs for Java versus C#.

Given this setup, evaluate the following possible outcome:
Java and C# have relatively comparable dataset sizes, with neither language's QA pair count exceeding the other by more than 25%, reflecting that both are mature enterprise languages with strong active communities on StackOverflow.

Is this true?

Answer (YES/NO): YES